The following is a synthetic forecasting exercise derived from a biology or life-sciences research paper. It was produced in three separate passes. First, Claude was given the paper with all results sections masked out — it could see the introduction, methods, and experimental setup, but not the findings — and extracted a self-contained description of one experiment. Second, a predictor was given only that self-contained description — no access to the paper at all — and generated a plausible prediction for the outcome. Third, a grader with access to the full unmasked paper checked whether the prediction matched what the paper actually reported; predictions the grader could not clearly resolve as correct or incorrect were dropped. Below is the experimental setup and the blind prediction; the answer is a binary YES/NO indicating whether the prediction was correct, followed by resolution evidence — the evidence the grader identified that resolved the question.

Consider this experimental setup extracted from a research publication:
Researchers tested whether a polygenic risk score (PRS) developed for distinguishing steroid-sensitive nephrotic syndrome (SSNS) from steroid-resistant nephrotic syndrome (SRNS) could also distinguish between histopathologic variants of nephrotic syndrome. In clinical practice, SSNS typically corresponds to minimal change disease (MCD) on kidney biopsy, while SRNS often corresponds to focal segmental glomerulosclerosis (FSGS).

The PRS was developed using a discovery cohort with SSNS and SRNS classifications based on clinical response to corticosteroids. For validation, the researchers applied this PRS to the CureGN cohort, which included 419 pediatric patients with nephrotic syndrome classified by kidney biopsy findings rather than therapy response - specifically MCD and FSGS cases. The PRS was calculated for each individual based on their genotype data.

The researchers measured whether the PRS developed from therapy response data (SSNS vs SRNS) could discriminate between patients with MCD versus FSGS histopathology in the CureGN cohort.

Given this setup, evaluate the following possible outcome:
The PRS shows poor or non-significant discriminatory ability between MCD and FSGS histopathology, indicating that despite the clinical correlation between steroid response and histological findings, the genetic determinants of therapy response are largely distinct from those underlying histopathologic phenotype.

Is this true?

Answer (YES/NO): NO